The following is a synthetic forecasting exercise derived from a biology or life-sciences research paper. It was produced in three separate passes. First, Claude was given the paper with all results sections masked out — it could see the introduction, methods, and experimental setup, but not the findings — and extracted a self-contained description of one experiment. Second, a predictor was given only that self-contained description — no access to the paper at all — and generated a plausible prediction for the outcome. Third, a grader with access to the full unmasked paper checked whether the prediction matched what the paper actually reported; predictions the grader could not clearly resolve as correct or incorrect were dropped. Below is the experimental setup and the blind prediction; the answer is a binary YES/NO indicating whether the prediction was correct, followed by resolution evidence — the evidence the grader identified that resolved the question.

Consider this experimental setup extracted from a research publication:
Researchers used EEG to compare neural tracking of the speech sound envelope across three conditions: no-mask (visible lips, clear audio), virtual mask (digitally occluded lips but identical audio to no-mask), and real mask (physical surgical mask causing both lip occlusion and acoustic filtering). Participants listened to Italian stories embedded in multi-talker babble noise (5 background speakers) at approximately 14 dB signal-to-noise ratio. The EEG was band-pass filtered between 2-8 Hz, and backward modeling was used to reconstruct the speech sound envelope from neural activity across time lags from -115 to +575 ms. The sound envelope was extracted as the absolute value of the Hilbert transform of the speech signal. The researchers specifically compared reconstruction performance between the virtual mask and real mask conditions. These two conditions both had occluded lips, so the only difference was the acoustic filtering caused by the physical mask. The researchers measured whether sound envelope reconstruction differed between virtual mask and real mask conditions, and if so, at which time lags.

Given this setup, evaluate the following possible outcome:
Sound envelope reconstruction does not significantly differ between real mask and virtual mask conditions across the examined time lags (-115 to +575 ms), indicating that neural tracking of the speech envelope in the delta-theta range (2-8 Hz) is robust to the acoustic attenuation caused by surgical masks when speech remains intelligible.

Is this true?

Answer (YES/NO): NO